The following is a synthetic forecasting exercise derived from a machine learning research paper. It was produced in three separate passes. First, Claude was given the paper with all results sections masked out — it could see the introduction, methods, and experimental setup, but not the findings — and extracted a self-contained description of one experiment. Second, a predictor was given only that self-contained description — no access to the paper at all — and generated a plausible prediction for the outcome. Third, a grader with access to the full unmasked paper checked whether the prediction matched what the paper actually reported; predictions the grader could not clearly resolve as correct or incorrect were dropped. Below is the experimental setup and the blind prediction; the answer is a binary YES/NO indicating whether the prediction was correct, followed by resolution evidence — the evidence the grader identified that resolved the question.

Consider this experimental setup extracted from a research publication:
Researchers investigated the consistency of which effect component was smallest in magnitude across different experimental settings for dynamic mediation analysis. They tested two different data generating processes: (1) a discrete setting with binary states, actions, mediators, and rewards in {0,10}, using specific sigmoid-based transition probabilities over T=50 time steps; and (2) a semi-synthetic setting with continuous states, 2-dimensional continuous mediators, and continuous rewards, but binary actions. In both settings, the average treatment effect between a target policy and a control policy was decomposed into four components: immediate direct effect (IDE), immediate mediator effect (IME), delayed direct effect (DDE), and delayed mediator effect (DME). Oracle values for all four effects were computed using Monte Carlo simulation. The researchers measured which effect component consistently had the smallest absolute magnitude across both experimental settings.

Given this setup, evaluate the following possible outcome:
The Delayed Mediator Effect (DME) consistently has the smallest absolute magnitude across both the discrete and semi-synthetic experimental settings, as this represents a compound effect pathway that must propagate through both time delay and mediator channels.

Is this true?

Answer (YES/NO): YES